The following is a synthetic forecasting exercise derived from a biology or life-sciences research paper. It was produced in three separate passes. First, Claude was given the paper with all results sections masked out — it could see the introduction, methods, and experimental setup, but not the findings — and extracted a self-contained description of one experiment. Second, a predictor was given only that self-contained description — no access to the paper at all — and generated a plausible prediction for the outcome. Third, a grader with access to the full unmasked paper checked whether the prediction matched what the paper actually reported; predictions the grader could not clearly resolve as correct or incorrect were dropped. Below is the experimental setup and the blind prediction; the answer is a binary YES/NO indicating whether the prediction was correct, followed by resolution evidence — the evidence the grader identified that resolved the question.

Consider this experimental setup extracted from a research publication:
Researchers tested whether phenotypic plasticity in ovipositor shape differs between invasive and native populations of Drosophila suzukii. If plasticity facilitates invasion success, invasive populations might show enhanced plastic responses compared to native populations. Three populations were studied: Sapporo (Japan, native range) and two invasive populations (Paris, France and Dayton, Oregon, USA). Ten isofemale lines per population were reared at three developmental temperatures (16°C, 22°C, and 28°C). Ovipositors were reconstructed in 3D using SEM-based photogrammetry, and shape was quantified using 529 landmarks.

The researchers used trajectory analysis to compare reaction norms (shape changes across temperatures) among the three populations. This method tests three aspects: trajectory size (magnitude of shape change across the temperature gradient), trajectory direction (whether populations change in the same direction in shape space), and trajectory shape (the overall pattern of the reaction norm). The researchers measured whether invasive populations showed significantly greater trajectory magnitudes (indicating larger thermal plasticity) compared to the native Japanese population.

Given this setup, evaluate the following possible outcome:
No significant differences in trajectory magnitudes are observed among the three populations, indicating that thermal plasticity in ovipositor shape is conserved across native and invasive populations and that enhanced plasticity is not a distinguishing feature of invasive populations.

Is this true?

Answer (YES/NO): YES